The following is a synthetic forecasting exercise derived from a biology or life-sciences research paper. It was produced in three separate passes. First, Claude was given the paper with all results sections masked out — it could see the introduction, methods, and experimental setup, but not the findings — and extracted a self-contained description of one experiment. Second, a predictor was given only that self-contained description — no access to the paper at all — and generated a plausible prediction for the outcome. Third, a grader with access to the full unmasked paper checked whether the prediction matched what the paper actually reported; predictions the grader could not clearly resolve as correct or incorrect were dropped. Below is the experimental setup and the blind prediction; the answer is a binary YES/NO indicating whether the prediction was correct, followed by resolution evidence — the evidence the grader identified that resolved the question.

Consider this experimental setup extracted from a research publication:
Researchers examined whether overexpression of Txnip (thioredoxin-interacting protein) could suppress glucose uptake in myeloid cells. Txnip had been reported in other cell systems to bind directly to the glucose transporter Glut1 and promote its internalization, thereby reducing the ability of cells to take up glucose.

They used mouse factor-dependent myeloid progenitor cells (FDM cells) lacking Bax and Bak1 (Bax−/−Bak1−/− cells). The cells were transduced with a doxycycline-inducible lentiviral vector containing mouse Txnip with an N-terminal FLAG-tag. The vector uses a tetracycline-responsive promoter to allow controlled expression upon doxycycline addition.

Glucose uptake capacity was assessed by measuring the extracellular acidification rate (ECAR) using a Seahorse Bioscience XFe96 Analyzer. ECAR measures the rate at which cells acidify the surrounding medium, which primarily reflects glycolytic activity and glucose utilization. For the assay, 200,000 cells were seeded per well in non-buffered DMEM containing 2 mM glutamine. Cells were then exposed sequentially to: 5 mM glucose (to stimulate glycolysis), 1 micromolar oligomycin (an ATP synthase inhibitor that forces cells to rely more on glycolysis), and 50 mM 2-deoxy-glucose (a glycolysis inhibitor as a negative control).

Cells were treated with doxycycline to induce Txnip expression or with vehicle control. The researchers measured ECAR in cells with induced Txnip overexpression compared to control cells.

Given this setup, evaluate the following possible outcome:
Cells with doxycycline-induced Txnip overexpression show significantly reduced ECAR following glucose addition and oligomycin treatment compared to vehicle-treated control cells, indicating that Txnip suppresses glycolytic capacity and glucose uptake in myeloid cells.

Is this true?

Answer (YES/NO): NO